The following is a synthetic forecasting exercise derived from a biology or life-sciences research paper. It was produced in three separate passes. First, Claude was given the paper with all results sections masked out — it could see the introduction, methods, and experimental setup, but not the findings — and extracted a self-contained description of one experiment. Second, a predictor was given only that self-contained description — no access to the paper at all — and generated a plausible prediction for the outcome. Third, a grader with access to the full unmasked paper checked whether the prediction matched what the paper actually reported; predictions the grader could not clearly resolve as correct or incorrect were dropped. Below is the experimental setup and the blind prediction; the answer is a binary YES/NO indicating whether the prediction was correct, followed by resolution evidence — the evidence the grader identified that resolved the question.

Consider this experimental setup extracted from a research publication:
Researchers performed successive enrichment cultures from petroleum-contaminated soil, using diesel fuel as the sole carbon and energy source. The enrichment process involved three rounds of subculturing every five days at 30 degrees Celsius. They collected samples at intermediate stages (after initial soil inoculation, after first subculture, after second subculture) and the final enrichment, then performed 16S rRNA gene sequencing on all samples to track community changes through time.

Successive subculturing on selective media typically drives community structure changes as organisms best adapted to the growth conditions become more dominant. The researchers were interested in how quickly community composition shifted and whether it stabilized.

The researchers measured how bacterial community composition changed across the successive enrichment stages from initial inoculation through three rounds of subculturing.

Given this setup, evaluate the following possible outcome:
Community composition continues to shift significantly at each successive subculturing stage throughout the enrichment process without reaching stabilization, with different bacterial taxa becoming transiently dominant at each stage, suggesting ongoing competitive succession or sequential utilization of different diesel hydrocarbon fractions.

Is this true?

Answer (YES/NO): NO